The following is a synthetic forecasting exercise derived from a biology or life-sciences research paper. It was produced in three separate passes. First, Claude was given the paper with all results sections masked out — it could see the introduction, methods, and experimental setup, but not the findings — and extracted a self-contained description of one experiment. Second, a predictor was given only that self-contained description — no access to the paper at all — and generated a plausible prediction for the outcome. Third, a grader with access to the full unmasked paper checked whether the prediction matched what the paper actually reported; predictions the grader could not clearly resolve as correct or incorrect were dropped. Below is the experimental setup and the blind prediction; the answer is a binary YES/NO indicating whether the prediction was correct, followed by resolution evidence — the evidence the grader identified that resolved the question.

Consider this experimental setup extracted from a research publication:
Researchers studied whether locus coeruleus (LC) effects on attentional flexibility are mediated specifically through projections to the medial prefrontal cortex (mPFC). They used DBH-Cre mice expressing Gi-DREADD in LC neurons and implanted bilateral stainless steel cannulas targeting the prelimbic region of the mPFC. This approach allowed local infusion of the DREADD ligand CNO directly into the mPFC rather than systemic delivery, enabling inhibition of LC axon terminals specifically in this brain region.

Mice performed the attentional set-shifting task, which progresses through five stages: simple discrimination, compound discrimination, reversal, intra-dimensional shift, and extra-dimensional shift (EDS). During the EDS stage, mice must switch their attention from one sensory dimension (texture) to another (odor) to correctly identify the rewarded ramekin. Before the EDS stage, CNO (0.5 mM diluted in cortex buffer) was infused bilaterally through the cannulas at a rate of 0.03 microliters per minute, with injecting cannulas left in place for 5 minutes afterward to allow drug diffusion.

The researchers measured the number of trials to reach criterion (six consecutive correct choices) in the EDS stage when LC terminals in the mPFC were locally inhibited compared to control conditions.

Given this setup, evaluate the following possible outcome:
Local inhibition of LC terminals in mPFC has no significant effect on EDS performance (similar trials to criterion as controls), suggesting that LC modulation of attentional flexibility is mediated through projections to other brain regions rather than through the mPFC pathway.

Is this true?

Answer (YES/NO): NO